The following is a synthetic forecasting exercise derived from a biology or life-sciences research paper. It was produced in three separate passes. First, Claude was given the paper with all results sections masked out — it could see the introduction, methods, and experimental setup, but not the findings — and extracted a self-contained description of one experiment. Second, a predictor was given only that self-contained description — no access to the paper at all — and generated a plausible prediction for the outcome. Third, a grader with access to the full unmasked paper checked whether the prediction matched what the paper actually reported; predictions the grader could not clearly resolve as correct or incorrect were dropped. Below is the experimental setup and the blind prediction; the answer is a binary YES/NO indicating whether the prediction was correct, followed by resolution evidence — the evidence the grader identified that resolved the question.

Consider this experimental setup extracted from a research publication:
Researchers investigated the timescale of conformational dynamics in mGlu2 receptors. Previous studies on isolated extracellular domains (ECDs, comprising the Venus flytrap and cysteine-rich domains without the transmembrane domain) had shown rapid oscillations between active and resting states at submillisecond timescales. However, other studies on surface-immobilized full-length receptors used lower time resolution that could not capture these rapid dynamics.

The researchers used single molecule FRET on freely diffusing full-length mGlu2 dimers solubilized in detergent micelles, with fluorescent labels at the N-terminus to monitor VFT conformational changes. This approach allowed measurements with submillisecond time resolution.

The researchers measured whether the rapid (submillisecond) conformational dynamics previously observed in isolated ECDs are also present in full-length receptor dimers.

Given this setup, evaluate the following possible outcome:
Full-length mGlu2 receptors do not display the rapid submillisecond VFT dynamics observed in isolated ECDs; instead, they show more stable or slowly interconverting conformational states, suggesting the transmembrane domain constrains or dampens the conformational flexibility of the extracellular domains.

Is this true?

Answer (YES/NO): NO